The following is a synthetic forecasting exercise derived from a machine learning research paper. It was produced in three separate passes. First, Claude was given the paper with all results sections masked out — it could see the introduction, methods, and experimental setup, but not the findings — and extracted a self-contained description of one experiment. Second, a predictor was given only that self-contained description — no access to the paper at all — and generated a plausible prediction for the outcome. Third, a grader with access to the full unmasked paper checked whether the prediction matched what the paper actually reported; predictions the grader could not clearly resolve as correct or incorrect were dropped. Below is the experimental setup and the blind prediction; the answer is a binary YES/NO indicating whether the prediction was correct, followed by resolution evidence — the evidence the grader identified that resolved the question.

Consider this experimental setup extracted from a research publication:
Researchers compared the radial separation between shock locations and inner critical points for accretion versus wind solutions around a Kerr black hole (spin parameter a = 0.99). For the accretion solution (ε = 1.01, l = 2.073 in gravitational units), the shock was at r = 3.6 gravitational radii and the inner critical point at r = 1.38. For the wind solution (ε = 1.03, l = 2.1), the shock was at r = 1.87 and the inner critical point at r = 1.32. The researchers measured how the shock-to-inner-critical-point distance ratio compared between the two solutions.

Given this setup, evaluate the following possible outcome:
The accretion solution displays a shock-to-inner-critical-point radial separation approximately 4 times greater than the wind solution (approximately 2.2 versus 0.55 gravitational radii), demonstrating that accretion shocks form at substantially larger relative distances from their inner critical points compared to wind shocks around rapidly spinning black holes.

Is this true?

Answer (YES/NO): YES